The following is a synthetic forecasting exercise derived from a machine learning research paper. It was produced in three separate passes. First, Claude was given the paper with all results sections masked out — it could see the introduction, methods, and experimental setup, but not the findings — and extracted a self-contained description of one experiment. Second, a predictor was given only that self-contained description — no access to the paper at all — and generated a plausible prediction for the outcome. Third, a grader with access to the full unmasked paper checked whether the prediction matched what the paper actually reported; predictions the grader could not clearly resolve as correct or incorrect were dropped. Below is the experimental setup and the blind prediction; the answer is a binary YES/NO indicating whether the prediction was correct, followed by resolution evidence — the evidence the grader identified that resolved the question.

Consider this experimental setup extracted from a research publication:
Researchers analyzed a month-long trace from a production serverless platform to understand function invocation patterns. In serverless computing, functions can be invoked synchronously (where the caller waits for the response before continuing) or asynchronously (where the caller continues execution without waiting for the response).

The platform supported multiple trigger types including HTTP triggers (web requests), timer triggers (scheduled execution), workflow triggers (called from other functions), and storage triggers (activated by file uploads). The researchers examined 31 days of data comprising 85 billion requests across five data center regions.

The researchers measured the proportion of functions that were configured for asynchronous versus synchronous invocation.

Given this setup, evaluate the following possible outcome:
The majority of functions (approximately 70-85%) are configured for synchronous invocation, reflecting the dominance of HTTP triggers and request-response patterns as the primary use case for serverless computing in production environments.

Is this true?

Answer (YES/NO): NO